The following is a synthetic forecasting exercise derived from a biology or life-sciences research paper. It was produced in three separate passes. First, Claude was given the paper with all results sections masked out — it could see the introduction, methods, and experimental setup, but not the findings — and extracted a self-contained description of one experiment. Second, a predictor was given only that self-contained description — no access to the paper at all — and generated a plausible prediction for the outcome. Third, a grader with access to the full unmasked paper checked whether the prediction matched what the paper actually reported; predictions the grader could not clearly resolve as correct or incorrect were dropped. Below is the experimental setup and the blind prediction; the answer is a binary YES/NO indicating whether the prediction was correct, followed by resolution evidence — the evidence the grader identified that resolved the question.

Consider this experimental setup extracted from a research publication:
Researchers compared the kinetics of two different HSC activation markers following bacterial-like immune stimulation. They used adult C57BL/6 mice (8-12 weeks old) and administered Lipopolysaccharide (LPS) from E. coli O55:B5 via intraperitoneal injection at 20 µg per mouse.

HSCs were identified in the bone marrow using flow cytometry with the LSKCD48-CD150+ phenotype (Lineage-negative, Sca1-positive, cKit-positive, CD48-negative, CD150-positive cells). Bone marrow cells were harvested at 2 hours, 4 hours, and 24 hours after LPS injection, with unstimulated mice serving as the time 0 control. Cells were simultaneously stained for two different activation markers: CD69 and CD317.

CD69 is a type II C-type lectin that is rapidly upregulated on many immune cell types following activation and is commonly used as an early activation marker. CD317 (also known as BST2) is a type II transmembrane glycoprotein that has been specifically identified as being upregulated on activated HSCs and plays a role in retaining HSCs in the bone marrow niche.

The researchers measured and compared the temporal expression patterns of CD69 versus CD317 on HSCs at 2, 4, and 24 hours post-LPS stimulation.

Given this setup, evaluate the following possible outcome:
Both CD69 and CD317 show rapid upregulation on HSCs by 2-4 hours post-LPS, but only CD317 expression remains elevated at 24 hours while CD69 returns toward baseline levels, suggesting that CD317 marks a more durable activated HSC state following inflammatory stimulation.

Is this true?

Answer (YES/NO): YES